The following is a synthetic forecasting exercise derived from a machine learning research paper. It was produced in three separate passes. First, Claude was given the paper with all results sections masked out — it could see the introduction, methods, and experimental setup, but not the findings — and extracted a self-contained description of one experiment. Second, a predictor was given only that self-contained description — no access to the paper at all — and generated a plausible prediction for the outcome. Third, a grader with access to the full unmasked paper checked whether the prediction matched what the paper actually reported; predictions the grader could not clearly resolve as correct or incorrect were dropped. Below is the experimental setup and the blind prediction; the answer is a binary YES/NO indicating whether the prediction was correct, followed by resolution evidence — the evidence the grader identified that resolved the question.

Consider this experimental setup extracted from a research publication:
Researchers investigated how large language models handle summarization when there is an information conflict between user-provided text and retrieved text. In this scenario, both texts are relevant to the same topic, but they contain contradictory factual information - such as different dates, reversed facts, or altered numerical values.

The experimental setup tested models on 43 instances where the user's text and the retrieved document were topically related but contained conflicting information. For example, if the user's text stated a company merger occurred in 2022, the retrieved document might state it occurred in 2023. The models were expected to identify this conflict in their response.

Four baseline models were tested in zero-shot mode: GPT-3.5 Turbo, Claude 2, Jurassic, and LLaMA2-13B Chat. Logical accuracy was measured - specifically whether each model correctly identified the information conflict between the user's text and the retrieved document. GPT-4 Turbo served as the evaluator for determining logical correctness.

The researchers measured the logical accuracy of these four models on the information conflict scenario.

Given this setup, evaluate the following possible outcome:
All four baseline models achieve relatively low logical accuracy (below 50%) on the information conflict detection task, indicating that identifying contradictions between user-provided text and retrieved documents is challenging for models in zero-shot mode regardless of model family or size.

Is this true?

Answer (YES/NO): NO